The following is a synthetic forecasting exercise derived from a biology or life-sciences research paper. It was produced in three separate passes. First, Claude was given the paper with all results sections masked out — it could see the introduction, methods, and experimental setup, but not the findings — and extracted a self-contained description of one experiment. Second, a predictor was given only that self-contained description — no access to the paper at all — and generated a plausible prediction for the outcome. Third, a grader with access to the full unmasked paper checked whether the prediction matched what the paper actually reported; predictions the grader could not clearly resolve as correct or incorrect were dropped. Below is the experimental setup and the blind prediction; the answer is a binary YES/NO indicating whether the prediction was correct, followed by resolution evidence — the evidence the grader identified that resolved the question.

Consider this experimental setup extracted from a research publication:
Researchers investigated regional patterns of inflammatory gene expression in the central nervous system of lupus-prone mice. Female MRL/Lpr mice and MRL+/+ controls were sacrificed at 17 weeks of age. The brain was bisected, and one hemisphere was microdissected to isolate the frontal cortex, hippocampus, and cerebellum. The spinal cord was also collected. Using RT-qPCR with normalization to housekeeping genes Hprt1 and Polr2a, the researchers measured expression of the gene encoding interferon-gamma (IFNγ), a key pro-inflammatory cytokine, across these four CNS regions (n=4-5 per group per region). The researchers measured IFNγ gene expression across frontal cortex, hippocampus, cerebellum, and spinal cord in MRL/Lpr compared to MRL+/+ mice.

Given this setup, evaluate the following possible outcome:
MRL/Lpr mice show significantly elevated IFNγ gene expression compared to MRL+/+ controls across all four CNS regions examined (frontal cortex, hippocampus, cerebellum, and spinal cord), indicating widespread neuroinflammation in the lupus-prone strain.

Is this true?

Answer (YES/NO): NO